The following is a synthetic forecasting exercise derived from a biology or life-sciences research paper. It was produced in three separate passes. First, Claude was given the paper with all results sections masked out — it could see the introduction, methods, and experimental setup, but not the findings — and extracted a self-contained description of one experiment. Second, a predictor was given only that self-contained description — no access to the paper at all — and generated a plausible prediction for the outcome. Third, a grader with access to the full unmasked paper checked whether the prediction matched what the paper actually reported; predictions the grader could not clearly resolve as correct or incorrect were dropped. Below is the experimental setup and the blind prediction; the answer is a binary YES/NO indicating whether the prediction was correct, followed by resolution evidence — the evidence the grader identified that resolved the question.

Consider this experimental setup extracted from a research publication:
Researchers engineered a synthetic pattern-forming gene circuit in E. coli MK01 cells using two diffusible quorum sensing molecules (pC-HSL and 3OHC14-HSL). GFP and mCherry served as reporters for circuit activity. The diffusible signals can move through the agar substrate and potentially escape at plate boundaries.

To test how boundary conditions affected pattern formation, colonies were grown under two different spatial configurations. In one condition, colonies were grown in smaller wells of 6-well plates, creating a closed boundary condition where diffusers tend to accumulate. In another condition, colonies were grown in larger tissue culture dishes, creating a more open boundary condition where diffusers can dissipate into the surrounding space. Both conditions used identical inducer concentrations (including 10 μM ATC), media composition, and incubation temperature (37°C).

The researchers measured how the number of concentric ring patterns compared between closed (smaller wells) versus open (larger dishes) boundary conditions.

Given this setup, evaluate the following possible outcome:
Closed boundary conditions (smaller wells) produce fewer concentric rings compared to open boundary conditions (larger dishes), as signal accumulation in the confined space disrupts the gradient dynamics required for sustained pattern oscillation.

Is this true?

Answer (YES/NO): NO